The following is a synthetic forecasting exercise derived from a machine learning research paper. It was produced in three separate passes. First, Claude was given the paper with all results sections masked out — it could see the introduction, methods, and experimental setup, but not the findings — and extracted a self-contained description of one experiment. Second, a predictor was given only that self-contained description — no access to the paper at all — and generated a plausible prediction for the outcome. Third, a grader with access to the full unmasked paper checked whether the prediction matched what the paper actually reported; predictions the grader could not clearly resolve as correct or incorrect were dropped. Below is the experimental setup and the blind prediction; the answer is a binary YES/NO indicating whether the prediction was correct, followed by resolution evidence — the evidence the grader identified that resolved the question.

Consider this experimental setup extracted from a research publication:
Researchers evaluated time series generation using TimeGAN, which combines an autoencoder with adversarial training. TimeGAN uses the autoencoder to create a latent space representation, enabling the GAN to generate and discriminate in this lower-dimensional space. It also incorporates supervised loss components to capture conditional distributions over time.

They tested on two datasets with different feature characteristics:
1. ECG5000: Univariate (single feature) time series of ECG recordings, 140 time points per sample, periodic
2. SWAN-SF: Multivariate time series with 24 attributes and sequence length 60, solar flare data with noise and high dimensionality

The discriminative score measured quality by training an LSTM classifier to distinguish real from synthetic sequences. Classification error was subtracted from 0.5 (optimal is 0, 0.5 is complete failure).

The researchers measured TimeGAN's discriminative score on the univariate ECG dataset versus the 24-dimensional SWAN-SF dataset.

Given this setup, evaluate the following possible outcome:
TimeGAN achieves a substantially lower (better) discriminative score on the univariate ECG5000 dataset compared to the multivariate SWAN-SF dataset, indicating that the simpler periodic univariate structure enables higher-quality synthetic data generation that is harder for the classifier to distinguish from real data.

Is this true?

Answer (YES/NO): YES